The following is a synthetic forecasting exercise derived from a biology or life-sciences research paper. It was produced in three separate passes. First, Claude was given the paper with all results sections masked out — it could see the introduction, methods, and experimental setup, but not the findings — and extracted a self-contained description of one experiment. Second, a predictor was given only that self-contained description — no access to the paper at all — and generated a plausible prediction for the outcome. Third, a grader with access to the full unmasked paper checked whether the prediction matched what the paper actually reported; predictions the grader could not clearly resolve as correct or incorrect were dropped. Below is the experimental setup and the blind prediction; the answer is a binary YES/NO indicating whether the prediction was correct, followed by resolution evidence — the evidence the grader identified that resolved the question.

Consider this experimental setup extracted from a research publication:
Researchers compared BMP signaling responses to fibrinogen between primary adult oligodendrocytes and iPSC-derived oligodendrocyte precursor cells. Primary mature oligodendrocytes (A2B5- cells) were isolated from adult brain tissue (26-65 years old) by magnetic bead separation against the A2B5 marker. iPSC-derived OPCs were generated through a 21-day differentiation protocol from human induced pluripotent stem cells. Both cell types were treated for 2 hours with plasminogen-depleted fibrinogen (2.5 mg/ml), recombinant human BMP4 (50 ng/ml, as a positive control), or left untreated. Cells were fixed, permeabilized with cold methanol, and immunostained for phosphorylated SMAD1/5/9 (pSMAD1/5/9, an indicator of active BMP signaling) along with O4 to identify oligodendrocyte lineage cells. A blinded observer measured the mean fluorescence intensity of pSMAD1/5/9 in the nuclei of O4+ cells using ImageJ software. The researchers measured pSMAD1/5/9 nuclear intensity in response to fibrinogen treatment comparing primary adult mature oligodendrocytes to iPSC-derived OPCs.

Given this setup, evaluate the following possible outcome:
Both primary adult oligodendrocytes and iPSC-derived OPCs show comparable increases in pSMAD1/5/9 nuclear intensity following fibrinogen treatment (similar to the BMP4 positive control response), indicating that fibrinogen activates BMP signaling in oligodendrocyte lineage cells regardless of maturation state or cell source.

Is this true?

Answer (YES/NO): NO